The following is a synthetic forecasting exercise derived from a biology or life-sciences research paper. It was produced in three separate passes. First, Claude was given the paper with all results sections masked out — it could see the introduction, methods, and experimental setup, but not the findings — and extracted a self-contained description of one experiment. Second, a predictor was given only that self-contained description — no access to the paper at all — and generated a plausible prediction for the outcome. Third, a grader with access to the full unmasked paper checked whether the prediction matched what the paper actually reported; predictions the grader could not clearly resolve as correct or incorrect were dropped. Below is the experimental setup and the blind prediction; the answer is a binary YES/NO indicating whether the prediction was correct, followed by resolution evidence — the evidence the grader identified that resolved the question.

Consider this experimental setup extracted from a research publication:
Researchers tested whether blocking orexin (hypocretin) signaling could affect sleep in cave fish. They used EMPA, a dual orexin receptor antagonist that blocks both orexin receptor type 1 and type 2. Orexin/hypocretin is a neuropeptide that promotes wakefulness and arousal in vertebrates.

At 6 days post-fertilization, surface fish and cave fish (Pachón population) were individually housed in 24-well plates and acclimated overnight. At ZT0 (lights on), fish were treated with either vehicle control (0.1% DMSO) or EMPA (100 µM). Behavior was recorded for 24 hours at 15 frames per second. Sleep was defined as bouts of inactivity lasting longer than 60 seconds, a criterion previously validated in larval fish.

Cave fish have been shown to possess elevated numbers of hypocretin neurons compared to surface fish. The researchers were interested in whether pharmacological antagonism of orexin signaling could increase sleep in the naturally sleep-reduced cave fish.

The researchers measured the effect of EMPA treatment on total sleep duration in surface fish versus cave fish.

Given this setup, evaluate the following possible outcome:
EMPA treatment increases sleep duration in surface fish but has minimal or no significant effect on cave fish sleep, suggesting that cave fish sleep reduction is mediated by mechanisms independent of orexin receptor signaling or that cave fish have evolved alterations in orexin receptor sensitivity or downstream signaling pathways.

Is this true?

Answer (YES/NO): NO